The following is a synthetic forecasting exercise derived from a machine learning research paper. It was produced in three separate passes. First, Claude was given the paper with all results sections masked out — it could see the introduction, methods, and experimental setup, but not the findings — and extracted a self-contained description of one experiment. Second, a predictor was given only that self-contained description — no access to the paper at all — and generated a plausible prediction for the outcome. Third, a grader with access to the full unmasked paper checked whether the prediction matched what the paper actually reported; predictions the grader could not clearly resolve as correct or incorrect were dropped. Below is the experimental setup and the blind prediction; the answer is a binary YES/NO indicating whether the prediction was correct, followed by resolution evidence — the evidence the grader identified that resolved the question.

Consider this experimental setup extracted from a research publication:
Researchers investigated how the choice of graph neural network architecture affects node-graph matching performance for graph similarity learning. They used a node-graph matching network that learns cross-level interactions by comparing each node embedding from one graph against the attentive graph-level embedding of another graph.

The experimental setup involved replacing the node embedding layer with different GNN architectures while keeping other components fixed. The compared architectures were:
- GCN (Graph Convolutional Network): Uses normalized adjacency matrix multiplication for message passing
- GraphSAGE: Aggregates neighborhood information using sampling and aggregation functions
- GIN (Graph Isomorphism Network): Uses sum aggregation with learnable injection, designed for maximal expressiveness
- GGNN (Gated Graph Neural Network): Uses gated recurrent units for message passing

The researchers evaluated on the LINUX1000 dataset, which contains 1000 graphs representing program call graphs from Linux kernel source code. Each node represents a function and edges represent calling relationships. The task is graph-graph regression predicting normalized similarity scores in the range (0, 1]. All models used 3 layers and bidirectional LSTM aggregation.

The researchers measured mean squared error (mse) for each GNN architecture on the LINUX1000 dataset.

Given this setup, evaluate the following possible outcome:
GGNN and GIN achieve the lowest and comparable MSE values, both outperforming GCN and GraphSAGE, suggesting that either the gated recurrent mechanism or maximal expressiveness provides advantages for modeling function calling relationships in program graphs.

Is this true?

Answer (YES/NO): NO